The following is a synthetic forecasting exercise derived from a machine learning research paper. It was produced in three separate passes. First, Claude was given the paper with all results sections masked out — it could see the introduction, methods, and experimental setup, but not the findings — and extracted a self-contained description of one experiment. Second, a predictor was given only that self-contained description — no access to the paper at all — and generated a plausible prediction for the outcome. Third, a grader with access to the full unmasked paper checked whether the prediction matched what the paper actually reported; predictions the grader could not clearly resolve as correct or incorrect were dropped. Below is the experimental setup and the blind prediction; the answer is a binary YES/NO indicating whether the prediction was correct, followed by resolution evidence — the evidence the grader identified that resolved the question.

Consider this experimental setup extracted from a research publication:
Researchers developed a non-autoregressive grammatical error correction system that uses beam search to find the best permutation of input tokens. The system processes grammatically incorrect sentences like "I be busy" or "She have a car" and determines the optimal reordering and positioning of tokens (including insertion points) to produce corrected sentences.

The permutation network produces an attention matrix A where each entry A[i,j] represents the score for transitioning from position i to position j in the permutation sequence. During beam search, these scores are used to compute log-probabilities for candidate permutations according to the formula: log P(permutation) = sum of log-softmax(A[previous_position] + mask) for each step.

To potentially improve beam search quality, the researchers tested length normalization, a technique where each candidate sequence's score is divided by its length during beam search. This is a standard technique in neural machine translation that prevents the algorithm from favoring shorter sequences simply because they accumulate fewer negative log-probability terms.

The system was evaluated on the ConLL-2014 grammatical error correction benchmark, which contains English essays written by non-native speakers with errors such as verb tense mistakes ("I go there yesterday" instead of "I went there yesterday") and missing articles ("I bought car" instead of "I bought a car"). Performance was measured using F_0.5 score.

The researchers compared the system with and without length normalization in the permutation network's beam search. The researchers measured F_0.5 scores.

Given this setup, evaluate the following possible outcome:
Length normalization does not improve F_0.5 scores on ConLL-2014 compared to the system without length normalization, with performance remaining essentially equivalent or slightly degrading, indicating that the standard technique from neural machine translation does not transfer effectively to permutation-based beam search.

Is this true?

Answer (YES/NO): NO